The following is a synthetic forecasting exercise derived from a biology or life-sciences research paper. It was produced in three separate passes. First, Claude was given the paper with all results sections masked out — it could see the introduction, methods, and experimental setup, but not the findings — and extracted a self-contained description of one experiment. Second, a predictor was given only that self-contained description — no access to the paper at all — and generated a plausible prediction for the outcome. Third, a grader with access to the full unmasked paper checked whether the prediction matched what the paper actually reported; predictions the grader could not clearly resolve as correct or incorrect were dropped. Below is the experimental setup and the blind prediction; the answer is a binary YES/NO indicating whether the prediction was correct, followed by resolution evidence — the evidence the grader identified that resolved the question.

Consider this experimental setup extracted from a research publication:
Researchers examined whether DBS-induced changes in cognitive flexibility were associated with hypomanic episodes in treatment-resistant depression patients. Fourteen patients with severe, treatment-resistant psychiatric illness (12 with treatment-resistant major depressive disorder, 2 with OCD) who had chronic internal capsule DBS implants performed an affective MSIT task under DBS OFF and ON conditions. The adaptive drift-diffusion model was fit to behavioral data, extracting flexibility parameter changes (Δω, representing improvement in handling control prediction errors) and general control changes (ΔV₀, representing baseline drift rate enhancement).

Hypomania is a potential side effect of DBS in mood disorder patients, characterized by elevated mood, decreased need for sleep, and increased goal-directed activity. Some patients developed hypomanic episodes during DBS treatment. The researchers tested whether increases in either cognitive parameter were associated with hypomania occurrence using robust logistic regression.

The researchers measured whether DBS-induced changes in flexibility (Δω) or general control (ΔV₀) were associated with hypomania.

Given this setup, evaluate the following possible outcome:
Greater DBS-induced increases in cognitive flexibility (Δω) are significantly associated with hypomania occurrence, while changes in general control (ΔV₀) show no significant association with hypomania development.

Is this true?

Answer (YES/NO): NO